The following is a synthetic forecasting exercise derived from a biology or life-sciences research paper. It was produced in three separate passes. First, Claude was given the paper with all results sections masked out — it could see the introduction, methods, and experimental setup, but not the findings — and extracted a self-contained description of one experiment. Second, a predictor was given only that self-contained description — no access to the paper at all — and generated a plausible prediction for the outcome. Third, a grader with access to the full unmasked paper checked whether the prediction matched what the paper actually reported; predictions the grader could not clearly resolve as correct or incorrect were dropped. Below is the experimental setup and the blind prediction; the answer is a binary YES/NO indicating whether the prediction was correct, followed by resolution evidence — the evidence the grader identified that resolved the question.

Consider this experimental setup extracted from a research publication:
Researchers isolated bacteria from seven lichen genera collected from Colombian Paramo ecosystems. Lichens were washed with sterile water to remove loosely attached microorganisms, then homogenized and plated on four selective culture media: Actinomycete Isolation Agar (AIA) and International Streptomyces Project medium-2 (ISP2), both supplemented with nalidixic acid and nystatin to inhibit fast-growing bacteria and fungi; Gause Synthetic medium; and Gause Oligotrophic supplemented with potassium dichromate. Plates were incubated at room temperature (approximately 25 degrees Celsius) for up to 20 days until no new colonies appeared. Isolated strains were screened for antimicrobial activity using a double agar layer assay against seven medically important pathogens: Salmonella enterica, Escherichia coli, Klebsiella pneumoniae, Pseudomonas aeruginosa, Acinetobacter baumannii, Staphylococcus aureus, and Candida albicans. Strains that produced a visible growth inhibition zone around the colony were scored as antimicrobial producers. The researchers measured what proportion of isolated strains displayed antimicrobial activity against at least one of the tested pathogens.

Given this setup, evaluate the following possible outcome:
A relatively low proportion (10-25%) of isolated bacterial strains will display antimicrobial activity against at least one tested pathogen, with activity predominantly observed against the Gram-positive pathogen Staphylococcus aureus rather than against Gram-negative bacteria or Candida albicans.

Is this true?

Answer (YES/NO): NO